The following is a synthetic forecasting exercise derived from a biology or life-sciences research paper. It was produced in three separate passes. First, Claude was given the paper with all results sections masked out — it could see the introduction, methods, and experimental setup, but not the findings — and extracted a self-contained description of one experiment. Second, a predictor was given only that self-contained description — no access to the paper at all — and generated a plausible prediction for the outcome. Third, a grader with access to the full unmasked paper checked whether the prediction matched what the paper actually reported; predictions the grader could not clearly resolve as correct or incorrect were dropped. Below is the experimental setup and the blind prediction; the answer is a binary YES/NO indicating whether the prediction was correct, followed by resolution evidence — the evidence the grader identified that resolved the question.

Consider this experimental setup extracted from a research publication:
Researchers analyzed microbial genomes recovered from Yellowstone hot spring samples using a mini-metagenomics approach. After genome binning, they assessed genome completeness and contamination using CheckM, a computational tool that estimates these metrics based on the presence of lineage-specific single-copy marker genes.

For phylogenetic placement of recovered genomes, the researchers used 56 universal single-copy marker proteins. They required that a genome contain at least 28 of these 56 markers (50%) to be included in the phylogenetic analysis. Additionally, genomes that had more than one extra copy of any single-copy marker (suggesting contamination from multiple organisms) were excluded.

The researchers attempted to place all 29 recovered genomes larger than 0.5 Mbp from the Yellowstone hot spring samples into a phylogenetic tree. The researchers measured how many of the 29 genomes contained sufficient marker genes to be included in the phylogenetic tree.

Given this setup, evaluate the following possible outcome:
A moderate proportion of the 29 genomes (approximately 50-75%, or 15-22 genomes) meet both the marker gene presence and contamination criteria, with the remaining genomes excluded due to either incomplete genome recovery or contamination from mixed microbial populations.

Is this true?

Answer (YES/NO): YES